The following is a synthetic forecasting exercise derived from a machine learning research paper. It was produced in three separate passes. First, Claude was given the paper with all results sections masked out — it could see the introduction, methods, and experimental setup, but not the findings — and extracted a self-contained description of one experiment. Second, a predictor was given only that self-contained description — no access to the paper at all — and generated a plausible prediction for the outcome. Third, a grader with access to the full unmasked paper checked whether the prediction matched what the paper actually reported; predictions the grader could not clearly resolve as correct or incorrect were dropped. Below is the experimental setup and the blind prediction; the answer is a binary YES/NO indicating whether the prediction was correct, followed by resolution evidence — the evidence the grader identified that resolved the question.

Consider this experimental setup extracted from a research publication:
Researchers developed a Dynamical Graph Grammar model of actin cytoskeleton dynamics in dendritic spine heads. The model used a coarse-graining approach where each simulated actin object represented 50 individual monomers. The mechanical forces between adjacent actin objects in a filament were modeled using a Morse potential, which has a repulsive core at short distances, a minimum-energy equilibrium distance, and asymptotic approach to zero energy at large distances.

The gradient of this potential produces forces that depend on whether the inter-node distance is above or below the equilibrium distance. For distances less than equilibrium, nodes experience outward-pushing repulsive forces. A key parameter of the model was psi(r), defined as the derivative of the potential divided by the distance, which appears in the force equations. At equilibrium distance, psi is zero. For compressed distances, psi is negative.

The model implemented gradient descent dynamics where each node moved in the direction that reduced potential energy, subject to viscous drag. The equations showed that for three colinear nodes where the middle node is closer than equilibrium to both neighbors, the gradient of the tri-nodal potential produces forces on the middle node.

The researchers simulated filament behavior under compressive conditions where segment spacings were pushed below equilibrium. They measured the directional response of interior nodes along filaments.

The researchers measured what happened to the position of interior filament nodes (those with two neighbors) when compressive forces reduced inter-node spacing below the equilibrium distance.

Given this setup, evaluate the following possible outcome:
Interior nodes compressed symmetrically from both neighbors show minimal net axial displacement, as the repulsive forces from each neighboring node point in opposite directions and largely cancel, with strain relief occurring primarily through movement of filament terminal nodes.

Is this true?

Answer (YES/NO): NO